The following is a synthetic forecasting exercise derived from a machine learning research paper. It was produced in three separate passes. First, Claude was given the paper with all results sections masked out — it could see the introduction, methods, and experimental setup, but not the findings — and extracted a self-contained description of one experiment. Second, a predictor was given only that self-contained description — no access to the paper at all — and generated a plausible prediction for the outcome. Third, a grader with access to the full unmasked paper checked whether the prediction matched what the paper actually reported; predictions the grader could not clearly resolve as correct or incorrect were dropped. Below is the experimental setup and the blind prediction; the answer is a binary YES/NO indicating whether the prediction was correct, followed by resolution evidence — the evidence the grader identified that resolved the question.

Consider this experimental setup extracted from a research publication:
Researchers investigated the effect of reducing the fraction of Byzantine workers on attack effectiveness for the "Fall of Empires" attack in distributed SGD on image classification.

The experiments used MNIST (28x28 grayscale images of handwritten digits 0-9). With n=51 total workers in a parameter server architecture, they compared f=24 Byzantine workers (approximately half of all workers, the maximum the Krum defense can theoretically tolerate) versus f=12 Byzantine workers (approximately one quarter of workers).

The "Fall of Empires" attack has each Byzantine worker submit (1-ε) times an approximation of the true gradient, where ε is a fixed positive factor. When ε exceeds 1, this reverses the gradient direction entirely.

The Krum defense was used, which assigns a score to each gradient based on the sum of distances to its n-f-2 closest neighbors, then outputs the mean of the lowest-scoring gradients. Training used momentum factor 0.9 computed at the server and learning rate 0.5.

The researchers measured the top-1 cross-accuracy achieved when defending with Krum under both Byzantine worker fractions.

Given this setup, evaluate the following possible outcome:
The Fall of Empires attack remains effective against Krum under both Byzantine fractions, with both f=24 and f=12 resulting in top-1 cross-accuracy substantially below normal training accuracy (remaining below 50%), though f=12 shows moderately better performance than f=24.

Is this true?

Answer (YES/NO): NO